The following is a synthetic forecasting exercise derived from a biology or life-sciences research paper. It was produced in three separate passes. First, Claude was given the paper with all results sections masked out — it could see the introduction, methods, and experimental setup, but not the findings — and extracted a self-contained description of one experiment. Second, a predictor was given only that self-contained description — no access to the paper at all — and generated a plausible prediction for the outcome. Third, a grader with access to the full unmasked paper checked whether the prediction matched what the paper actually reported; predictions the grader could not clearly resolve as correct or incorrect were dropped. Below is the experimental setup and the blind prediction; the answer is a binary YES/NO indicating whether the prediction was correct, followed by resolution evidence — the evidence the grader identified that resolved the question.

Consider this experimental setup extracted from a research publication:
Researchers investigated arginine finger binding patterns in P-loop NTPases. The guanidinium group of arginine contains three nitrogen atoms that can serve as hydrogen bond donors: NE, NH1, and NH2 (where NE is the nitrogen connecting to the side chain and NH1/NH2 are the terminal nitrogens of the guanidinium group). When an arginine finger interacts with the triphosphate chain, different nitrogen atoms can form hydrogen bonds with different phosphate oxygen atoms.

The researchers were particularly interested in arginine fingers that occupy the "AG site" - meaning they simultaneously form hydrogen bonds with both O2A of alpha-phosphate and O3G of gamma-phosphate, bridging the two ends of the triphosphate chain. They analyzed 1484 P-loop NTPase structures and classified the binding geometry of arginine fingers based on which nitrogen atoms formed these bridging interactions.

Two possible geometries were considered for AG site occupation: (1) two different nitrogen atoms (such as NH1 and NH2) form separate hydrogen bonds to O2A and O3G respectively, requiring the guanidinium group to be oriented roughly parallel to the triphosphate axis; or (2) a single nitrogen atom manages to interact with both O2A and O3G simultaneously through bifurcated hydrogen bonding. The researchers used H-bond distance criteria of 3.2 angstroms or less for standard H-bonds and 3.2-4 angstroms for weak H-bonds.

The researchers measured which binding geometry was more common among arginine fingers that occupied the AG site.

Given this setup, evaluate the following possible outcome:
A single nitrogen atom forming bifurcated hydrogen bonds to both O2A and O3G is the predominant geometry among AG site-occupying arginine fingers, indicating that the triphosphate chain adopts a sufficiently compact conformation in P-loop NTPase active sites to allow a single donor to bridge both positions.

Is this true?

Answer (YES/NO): YES